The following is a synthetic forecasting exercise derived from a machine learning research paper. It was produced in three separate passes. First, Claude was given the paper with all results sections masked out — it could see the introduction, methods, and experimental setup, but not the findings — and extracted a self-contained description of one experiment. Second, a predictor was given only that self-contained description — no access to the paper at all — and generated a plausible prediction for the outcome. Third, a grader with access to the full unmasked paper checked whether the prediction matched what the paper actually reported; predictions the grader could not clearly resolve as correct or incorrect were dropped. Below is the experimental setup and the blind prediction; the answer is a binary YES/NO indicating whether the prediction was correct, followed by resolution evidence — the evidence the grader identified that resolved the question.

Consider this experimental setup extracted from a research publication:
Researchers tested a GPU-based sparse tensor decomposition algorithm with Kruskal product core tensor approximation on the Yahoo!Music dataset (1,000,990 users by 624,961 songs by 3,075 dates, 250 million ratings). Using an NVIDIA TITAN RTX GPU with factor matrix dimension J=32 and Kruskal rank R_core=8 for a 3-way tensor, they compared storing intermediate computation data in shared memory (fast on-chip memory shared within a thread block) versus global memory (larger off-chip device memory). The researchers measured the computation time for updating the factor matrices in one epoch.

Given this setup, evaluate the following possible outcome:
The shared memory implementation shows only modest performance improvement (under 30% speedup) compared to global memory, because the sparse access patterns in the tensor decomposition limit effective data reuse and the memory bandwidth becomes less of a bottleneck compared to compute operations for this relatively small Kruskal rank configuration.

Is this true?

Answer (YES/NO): NO